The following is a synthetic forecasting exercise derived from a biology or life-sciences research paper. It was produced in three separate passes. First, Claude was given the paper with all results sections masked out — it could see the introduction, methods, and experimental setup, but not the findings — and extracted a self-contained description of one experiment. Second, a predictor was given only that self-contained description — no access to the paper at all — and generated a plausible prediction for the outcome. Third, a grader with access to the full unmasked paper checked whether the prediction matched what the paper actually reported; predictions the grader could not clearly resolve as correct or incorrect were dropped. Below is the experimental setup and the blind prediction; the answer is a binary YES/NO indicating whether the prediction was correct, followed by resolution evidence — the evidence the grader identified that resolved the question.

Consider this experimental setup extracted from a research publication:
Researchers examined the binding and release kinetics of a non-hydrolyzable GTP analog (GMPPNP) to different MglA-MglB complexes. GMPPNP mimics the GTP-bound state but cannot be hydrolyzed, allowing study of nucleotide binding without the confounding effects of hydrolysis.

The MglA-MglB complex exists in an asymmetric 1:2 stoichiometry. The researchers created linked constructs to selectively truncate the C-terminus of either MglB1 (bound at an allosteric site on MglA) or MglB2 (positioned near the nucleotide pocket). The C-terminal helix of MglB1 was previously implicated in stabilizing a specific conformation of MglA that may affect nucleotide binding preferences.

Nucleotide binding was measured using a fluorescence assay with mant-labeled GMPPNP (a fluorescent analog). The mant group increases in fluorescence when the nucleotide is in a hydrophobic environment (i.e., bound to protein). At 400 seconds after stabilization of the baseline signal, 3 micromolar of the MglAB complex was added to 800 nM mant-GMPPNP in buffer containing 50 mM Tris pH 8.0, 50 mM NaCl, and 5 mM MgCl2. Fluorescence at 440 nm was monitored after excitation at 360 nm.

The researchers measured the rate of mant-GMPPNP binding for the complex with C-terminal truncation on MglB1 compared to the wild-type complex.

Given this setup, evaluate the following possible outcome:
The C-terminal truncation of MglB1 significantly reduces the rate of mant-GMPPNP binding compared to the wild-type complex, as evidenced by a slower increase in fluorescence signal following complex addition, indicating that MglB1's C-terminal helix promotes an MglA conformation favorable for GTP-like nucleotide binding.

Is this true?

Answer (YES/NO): YES